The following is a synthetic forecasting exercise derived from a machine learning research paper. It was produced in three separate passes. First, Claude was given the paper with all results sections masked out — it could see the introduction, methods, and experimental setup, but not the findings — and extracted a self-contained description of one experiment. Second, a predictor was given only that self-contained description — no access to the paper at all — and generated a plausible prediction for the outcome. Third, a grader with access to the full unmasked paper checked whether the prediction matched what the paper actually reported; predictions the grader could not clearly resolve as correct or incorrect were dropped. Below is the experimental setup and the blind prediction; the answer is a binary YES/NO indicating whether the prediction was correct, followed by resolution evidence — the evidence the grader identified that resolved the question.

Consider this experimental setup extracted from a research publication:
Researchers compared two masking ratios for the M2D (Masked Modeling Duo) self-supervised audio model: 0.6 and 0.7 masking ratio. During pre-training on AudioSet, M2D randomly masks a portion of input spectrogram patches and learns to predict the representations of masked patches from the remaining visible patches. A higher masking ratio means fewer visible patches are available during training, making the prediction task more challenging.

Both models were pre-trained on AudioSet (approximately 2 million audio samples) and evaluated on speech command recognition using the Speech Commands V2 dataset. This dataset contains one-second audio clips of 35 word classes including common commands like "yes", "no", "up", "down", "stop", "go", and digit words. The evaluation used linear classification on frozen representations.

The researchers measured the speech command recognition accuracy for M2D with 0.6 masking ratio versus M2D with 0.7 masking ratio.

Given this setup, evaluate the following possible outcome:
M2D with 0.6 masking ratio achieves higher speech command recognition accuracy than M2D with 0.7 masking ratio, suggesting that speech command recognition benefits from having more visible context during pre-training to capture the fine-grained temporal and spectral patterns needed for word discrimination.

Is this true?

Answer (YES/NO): YES